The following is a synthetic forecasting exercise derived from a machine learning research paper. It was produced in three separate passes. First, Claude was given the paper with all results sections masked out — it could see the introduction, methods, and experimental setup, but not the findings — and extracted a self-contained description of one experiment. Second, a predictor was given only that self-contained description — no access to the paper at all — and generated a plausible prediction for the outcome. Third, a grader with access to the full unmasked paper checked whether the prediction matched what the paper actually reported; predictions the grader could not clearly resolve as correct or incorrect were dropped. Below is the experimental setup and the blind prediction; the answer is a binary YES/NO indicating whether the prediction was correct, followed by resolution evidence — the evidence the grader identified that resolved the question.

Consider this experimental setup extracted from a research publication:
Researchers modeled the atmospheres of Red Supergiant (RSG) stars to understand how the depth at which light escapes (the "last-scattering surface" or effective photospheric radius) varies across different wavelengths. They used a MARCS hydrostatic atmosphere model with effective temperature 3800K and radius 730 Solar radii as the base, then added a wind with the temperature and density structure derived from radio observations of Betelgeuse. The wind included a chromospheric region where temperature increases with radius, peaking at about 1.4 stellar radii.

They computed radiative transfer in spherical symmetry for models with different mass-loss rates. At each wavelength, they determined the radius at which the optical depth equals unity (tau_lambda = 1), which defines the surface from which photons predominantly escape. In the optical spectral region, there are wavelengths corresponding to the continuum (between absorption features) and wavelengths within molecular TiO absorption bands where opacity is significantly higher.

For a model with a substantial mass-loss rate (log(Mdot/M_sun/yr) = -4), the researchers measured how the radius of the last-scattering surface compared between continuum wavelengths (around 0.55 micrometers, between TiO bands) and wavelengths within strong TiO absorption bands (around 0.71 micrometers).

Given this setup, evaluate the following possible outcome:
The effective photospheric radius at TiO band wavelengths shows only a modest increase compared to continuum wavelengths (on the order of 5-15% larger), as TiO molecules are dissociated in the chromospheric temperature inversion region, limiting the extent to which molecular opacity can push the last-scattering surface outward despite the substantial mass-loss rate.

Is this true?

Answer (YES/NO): NO